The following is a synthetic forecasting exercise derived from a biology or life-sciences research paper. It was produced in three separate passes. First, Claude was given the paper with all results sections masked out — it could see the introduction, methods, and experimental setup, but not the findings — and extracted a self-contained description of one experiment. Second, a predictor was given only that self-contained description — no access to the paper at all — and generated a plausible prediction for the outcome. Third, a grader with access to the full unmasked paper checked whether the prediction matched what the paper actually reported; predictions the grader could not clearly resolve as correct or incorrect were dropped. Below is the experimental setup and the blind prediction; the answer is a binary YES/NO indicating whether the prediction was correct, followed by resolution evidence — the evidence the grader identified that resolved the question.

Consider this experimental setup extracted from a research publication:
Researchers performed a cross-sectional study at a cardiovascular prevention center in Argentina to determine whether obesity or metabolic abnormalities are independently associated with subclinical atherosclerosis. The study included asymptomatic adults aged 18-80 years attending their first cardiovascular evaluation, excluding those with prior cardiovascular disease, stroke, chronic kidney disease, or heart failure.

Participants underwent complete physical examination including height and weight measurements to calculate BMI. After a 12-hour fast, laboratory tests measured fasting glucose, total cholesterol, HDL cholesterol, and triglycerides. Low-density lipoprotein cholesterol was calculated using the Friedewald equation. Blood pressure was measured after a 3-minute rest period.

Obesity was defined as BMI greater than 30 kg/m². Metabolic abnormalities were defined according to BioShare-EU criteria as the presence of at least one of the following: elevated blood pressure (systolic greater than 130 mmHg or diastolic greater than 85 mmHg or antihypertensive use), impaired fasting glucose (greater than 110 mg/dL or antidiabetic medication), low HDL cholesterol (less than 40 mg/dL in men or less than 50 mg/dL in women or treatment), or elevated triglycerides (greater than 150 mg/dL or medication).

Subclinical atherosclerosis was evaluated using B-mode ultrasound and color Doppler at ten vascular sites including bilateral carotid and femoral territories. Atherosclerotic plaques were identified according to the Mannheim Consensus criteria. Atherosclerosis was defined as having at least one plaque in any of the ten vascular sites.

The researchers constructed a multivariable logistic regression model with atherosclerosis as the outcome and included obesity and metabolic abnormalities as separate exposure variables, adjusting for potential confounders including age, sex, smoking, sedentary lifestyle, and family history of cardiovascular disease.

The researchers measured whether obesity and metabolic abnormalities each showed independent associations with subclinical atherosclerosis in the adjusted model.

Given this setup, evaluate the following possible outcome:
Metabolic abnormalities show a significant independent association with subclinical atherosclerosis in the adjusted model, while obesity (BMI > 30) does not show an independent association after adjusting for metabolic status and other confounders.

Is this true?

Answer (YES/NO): YES